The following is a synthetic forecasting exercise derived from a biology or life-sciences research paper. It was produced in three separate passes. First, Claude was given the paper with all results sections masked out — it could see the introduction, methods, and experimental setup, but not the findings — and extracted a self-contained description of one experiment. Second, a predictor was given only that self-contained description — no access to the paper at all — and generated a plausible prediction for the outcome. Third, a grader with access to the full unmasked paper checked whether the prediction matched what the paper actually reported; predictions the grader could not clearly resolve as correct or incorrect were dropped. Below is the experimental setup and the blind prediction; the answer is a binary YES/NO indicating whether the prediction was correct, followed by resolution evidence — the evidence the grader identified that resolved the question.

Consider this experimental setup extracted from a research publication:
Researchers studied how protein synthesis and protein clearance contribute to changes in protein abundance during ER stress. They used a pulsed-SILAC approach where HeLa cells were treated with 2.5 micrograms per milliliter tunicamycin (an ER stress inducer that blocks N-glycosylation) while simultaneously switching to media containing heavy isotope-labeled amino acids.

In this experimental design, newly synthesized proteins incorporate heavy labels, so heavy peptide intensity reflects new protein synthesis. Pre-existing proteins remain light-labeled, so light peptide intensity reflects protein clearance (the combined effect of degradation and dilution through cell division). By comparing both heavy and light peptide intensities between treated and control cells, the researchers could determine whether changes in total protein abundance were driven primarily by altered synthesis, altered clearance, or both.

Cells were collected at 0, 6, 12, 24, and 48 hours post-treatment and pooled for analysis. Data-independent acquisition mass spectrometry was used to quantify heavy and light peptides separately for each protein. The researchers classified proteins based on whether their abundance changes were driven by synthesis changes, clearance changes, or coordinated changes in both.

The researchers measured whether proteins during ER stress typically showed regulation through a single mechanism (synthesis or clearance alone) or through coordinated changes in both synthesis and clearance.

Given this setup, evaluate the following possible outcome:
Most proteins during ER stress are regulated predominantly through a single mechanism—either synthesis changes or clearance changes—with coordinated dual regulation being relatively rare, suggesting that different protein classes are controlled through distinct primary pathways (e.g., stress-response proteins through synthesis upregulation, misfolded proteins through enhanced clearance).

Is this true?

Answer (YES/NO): NO